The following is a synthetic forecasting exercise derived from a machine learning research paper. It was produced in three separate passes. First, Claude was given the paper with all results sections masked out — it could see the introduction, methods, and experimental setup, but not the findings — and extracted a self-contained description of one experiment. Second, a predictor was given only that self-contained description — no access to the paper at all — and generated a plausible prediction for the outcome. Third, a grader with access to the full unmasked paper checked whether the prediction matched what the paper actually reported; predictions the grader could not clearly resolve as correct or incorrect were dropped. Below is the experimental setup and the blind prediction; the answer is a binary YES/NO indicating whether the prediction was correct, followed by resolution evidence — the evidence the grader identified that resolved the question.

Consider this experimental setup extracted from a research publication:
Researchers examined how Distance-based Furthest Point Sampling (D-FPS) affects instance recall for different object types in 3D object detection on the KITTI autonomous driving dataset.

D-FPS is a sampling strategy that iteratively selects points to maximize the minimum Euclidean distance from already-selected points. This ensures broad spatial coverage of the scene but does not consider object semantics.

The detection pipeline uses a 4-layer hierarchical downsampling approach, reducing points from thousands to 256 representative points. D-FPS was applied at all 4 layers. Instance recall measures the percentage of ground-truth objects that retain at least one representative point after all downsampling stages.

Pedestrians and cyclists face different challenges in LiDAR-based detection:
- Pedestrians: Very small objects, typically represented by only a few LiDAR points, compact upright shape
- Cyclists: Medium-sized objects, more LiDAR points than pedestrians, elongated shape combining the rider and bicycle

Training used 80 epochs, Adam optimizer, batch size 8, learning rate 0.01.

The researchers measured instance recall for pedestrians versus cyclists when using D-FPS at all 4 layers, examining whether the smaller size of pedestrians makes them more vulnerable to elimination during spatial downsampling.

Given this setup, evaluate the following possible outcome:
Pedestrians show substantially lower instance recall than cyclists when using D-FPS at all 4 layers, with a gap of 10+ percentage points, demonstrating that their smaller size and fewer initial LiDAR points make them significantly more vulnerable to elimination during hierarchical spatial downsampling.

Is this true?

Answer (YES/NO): NO